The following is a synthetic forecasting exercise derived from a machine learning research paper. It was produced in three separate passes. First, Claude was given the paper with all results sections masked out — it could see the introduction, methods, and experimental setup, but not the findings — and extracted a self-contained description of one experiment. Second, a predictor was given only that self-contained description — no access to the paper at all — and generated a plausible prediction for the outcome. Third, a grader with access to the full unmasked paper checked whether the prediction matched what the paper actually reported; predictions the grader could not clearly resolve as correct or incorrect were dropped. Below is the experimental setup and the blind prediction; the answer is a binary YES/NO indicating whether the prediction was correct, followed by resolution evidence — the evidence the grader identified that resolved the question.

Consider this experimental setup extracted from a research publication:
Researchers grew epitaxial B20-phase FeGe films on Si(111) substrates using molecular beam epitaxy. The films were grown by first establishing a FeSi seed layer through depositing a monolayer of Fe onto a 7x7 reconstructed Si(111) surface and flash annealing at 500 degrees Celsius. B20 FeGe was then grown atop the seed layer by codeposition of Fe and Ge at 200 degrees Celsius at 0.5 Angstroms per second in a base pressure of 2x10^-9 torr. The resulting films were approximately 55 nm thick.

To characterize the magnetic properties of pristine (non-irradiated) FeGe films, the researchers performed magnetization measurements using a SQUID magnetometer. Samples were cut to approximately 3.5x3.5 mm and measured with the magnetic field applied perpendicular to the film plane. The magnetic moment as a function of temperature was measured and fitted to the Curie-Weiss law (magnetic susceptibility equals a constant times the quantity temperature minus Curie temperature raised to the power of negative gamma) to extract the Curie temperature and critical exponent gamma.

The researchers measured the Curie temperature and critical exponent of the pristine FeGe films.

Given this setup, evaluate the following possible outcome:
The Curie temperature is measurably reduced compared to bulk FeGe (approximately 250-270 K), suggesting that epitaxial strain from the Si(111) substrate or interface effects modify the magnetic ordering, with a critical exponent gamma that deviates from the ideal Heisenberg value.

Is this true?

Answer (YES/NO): NO